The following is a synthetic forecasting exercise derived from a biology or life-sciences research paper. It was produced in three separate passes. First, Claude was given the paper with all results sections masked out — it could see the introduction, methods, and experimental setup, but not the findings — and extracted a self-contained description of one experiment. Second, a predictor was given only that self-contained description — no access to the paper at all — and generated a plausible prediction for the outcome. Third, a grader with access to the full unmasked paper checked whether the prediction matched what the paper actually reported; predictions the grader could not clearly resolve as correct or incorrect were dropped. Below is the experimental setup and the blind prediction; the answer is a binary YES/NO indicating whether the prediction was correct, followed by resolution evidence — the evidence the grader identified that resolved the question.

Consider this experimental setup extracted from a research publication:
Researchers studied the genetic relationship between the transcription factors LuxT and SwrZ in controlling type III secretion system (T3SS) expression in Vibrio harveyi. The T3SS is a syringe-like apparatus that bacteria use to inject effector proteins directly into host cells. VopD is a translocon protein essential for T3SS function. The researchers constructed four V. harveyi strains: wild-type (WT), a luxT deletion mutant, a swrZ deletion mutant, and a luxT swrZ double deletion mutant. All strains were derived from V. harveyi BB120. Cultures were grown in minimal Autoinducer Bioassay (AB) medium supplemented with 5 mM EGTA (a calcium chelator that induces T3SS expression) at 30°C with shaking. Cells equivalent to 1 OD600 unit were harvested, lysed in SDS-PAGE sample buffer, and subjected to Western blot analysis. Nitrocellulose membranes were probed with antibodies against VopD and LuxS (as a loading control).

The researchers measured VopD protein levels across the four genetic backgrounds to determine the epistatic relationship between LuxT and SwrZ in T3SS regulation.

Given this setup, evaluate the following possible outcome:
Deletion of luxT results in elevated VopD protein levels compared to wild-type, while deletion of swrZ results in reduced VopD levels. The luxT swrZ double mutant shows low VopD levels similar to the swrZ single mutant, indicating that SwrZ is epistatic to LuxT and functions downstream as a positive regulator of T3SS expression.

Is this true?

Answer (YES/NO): NO